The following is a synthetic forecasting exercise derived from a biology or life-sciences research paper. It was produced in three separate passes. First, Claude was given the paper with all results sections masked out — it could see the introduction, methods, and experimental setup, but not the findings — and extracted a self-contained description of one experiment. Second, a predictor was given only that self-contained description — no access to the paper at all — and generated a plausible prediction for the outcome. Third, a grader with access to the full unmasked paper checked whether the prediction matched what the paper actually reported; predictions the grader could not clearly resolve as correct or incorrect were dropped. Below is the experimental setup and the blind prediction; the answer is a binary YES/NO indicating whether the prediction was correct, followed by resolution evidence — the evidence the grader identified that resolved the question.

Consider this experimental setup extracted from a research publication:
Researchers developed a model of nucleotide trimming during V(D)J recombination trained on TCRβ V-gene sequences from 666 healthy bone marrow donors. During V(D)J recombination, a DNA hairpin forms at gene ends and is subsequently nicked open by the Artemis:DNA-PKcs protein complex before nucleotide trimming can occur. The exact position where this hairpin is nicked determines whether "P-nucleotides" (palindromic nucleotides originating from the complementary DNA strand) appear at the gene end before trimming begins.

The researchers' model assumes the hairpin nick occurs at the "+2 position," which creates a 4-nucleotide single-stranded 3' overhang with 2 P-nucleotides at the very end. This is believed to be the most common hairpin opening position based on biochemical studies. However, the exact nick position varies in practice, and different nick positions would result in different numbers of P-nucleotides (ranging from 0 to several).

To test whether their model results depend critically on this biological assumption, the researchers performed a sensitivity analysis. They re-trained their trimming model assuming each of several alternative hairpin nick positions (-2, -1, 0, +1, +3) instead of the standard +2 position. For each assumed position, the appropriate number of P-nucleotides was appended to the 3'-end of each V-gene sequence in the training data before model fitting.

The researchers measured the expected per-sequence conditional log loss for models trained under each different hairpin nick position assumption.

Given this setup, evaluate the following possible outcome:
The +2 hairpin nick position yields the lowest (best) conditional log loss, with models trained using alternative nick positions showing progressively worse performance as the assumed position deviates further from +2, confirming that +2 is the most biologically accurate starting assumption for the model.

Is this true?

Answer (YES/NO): NO